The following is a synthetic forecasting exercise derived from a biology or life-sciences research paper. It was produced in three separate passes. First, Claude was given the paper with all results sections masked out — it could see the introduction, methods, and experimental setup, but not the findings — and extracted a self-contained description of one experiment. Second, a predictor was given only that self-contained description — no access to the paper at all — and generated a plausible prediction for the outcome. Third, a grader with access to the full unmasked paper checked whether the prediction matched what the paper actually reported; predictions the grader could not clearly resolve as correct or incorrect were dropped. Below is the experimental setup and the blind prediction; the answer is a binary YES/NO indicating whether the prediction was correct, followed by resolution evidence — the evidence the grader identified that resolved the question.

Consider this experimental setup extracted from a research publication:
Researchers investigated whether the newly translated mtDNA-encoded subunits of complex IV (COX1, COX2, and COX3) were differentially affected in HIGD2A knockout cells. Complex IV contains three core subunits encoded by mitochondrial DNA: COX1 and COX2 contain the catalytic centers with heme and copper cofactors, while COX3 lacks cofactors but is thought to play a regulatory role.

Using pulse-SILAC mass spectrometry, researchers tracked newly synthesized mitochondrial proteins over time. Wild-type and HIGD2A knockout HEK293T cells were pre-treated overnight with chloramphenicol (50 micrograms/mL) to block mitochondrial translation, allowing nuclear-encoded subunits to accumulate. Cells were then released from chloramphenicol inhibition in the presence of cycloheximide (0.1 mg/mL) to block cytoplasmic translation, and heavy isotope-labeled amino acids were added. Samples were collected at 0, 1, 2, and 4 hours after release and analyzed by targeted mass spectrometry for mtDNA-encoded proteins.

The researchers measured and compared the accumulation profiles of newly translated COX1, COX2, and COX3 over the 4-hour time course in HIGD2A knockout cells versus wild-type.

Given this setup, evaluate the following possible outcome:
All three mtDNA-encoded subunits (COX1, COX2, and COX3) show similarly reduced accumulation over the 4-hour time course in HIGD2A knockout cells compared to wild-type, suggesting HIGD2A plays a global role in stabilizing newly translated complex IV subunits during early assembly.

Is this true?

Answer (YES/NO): NO